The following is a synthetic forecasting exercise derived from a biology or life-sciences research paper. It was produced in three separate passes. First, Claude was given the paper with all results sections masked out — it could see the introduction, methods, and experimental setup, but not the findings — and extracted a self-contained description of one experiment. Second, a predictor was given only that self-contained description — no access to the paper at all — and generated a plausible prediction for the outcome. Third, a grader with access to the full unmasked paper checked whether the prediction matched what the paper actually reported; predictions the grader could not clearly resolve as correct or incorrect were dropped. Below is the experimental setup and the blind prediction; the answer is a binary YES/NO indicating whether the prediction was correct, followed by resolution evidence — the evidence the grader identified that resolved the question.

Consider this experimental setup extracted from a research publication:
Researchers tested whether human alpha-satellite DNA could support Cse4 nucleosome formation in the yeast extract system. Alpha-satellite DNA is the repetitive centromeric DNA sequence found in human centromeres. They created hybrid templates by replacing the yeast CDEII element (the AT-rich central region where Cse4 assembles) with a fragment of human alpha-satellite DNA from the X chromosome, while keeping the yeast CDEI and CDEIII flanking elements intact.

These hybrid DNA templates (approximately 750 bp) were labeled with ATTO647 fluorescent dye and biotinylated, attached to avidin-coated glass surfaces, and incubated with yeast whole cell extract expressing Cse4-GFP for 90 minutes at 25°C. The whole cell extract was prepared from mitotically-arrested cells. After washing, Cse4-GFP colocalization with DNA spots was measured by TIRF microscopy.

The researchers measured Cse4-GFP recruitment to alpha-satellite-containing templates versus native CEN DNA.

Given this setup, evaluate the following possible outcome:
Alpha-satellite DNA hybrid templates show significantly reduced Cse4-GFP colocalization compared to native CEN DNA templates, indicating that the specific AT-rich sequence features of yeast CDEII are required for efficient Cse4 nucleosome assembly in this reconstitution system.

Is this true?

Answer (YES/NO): YES